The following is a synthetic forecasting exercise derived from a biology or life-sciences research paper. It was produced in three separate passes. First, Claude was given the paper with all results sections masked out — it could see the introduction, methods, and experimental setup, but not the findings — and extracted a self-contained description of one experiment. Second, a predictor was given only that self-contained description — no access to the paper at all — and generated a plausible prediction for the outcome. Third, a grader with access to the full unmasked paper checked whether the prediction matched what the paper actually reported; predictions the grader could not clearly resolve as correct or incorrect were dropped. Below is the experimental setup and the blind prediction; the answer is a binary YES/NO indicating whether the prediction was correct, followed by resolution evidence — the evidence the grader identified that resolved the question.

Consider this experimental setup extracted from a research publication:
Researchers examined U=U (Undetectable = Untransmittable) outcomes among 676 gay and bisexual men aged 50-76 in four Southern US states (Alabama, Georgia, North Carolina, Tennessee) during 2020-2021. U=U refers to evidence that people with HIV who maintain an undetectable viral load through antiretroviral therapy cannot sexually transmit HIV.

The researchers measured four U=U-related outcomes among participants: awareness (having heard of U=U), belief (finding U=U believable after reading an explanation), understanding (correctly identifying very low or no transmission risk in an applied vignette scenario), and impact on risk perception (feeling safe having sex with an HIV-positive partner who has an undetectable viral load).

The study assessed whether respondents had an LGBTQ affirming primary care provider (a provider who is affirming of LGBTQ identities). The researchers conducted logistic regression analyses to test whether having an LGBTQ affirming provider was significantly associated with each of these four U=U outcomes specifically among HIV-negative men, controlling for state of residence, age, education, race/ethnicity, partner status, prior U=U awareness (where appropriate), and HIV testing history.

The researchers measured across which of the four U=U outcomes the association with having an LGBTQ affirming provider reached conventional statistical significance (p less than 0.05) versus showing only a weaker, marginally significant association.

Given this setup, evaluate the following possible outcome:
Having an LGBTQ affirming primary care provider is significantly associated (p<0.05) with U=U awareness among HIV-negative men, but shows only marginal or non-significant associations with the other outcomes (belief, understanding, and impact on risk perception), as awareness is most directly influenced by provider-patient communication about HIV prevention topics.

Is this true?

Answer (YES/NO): NO